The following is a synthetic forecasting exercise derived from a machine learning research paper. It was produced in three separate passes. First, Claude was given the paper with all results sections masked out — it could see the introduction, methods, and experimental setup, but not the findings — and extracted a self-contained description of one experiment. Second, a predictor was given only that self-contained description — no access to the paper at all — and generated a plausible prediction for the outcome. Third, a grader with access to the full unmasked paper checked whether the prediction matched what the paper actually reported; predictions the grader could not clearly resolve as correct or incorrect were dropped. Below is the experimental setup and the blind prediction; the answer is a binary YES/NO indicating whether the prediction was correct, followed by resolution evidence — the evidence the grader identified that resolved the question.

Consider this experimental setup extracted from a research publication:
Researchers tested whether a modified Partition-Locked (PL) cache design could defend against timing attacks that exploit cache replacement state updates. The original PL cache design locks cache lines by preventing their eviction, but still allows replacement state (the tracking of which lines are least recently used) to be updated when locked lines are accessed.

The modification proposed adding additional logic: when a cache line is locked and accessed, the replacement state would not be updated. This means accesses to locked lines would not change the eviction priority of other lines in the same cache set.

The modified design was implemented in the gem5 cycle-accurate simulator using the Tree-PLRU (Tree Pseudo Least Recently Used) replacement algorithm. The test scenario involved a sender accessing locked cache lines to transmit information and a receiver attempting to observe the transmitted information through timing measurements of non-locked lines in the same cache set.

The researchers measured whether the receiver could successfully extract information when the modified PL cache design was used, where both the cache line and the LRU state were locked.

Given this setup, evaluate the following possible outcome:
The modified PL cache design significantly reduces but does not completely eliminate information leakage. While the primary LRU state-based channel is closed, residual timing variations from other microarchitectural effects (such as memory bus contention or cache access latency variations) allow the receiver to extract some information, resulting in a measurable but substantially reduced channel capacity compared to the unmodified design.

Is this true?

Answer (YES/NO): NO